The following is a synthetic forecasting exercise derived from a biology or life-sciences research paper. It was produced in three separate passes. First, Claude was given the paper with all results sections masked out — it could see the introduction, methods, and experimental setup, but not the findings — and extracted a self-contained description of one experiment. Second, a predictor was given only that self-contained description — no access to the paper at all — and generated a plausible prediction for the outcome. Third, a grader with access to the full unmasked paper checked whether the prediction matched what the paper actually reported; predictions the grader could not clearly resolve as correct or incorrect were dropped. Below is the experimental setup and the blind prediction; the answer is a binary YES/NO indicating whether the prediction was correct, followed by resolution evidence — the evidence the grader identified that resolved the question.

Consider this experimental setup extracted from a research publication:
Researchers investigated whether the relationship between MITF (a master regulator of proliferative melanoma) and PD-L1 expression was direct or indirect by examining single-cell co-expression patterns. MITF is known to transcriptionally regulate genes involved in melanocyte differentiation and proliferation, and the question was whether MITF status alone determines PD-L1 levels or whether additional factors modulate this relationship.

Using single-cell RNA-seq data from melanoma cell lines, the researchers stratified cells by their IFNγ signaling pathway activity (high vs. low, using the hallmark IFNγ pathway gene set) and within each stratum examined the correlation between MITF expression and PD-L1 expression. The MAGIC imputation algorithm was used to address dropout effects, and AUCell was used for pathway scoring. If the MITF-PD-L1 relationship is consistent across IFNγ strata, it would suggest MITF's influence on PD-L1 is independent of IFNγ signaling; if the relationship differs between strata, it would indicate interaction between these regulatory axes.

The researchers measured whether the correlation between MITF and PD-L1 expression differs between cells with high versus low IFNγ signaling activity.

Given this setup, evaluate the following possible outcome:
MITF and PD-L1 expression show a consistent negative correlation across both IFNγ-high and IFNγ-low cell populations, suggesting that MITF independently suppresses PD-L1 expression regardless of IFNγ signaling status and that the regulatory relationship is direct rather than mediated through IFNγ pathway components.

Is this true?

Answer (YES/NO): NO